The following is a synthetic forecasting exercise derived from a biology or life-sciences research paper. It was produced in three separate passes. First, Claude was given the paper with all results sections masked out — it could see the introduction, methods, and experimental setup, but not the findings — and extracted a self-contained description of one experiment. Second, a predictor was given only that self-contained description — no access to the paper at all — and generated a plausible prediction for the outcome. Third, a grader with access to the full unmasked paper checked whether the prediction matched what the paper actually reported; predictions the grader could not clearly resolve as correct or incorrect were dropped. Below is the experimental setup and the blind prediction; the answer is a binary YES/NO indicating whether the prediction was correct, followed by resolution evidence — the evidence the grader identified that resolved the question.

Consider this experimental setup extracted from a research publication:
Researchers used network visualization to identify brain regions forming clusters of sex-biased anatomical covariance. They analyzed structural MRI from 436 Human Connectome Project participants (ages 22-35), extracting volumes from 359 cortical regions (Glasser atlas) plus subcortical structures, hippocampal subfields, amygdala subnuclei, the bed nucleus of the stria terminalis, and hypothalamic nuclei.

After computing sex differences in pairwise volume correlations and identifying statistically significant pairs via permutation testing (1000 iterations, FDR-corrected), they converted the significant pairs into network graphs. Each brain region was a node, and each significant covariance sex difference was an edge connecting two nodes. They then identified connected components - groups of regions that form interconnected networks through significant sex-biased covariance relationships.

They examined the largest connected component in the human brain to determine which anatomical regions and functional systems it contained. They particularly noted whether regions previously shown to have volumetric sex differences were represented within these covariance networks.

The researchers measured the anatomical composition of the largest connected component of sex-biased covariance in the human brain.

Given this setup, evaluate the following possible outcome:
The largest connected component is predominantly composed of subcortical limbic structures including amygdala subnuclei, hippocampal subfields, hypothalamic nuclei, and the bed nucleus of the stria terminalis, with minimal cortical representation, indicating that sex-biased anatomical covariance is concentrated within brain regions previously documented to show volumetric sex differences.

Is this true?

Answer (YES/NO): NO